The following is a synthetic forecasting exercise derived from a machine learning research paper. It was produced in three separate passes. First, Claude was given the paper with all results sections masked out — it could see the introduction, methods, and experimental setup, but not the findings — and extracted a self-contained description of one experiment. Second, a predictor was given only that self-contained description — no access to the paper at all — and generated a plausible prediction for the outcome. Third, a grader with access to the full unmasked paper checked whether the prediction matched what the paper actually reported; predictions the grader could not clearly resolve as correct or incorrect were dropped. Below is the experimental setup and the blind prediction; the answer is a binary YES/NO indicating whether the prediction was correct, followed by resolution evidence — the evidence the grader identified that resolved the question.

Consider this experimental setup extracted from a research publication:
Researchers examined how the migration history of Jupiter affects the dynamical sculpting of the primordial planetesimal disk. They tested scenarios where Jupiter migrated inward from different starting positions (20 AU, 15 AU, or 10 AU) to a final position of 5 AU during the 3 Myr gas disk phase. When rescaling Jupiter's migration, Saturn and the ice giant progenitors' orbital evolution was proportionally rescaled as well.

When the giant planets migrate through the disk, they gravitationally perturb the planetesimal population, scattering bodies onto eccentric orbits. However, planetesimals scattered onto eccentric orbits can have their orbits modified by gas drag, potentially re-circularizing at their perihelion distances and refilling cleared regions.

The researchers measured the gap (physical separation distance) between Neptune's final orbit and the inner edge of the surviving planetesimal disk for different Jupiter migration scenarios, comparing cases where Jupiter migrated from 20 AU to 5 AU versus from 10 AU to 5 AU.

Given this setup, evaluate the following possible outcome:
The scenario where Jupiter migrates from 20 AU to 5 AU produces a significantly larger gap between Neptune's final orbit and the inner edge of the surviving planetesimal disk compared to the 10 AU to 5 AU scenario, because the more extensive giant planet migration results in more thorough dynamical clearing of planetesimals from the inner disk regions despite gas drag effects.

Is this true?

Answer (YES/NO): YES